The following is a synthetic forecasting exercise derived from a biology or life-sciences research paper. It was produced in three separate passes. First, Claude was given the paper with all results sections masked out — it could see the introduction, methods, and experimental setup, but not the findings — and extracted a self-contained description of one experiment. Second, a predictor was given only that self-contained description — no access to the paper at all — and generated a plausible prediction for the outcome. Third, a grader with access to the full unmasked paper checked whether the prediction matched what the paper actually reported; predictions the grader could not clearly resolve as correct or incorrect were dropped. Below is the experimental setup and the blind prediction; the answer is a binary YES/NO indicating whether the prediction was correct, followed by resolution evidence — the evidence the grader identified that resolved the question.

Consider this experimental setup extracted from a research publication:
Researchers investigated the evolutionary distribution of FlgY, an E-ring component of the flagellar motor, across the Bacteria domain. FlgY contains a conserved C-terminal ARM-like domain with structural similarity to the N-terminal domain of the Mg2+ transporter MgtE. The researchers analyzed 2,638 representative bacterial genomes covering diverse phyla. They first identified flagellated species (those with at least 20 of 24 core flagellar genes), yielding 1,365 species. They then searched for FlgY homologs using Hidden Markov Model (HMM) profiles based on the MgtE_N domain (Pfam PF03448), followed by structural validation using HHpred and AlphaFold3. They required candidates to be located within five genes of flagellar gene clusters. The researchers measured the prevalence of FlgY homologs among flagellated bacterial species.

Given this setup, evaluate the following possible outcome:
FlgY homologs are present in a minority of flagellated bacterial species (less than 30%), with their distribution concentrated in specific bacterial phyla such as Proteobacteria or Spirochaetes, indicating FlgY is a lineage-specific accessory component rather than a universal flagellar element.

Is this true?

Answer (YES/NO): NO